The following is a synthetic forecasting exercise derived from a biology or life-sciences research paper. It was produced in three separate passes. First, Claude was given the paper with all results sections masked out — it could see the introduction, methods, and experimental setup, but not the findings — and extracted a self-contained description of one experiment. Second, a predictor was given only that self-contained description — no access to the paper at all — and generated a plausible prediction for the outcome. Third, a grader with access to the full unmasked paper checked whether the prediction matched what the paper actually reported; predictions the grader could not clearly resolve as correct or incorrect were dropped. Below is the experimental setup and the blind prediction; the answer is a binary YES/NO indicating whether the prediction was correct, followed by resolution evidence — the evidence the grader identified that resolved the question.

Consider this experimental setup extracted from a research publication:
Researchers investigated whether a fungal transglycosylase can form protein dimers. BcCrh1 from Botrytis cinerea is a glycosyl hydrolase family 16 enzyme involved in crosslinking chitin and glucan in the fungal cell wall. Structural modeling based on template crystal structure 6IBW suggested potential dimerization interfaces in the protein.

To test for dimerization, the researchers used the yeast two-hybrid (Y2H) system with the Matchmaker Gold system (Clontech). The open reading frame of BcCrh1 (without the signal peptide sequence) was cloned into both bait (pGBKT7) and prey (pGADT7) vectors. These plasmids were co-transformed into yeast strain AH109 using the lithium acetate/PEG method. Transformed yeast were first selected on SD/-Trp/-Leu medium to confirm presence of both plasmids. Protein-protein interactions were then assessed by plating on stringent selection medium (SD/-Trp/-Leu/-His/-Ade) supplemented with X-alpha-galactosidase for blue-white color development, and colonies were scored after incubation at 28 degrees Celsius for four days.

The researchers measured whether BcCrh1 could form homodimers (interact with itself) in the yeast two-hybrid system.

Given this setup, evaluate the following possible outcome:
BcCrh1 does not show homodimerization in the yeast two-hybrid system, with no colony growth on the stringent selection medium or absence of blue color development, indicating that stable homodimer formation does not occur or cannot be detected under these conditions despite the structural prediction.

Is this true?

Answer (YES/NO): NO